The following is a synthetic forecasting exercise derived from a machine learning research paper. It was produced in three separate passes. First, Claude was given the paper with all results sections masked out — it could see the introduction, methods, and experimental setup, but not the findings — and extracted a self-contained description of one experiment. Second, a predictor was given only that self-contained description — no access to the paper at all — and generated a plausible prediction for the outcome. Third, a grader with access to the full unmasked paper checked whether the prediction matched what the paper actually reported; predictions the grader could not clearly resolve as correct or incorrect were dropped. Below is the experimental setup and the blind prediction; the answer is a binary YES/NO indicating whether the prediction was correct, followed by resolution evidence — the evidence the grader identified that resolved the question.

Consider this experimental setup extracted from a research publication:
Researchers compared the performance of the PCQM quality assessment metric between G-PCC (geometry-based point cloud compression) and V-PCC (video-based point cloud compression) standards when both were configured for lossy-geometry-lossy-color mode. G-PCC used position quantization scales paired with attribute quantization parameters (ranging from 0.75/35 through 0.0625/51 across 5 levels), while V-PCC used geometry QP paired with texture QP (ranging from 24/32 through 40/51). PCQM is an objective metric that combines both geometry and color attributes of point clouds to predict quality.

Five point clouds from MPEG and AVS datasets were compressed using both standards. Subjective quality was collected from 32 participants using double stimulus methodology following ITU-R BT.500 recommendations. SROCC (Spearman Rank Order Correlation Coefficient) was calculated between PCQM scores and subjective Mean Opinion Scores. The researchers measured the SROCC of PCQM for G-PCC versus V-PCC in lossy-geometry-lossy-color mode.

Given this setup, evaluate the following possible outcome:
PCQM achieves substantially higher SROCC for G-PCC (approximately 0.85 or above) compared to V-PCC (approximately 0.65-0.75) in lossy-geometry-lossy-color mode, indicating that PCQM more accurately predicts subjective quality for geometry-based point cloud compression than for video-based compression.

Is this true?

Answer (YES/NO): NO